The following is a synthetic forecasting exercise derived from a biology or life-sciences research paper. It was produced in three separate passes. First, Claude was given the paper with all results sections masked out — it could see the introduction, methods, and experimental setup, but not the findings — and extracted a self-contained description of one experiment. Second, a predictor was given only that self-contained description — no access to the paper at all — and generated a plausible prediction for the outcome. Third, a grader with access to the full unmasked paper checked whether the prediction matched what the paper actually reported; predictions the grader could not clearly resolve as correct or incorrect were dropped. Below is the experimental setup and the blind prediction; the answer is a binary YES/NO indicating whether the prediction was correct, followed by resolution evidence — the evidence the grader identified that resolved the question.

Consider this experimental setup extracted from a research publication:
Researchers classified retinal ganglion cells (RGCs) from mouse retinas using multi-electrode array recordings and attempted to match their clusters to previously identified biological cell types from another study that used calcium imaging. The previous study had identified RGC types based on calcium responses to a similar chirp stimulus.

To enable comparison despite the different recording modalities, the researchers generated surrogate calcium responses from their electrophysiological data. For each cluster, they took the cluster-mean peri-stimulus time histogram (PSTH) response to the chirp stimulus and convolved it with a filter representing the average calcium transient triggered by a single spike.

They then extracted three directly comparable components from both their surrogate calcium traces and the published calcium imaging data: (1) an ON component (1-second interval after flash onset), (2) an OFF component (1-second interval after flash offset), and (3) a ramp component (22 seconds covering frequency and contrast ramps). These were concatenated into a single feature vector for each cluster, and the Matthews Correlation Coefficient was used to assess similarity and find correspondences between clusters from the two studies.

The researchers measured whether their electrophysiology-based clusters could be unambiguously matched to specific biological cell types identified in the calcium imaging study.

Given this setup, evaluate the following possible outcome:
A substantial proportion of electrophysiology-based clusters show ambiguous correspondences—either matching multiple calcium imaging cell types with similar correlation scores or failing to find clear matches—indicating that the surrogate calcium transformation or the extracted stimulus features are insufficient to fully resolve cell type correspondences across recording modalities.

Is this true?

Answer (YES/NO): NO